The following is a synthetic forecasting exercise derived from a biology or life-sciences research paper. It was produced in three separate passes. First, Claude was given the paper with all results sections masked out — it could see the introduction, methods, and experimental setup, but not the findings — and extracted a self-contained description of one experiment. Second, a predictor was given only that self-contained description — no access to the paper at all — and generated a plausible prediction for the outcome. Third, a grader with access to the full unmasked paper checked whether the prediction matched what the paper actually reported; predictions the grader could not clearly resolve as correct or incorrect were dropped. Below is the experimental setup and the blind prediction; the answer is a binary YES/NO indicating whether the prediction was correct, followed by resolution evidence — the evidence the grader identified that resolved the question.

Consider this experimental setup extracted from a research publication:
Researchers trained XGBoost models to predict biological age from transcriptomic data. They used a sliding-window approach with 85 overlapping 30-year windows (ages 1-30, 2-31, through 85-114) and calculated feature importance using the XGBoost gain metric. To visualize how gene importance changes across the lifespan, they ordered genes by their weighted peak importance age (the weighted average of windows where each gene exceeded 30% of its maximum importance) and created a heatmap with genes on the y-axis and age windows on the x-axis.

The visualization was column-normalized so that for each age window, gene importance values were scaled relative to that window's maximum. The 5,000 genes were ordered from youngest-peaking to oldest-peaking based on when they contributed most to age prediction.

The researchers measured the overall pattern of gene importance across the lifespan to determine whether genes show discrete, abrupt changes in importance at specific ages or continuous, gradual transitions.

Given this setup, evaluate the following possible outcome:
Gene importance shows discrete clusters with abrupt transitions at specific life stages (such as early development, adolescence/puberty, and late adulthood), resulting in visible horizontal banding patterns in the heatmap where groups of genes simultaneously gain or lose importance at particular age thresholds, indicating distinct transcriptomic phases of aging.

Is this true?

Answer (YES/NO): NO